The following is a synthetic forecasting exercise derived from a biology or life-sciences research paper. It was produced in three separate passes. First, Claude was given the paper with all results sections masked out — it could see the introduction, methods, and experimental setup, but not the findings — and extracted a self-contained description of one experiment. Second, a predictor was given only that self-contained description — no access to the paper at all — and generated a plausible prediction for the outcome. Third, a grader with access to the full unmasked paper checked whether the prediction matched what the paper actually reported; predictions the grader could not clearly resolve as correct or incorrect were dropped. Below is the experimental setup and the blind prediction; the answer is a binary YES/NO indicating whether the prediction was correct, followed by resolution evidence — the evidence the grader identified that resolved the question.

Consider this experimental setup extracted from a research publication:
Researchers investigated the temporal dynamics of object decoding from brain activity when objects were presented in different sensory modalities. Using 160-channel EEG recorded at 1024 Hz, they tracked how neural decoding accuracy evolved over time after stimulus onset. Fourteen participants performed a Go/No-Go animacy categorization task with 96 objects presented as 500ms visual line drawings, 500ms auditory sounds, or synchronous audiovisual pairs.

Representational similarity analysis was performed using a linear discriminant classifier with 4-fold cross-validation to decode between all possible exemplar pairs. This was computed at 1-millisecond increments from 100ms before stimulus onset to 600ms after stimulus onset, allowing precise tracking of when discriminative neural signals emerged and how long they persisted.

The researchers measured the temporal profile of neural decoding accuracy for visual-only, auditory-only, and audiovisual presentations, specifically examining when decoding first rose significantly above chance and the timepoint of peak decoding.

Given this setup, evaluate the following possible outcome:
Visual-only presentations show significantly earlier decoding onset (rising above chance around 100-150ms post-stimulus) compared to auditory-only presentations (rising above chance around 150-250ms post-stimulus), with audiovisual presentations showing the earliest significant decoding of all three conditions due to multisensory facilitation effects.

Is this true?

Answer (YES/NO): NO